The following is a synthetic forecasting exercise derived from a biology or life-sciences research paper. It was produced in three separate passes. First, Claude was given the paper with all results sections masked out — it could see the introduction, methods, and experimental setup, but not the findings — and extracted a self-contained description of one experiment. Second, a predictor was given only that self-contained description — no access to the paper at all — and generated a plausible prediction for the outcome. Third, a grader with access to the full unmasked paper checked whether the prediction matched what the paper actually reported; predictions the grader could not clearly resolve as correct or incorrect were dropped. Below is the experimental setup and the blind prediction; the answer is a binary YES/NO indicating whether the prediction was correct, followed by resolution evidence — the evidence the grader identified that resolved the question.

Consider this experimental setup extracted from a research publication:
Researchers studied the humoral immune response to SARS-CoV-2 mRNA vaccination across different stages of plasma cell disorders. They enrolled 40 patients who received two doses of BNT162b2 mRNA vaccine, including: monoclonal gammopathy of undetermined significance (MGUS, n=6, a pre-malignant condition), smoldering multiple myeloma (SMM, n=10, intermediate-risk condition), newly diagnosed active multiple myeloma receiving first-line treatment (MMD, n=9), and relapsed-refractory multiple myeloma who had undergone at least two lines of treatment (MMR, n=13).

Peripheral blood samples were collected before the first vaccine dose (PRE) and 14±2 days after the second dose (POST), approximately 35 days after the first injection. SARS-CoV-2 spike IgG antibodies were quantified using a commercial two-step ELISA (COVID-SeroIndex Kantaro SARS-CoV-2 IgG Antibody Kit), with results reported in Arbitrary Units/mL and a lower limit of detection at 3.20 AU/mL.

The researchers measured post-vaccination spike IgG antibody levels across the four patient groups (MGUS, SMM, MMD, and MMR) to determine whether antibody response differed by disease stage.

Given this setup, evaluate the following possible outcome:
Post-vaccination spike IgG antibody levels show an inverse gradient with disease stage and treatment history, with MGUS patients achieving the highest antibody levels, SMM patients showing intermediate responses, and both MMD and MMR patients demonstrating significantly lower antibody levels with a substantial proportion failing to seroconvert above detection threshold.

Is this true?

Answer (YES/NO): NO